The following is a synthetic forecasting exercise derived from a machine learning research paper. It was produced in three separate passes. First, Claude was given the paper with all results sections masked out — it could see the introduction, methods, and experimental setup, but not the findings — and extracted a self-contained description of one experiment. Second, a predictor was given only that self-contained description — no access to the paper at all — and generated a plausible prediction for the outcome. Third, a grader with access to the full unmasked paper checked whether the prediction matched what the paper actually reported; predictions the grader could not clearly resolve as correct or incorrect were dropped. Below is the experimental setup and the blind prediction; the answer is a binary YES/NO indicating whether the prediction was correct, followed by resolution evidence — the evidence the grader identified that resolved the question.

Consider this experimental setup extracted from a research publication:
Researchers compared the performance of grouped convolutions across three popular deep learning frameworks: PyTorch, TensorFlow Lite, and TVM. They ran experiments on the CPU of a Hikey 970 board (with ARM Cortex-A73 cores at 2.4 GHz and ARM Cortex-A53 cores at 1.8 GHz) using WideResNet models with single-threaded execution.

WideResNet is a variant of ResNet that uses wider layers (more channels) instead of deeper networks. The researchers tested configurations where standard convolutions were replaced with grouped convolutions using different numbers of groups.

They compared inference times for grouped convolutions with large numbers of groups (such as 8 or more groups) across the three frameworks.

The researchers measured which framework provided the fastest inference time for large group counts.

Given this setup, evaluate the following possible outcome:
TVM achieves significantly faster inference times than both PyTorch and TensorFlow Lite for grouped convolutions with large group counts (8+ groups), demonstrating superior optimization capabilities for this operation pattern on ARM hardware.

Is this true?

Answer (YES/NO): YES